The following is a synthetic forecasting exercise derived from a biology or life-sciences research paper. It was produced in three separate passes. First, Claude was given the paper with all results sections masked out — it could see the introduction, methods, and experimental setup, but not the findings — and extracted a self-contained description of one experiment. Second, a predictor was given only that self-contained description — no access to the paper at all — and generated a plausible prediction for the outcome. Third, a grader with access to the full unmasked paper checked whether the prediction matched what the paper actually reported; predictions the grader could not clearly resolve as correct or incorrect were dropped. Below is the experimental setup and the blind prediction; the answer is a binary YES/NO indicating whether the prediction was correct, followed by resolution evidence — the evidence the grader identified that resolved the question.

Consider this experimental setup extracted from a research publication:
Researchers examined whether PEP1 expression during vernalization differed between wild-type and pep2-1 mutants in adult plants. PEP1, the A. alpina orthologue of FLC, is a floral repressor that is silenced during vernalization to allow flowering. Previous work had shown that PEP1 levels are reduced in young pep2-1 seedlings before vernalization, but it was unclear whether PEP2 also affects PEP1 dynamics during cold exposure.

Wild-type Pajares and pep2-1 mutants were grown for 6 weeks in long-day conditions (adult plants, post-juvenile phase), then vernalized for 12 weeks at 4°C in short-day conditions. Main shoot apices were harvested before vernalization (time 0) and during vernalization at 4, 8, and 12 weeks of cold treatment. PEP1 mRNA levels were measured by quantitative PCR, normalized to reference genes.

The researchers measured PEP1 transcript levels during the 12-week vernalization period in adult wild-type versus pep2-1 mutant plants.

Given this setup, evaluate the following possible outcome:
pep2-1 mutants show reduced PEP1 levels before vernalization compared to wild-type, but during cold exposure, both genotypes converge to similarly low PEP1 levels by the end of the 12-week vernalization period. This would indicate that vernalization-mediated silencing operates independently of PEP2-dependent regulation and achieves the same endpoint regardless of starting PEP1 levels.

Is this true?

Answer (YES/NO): YES